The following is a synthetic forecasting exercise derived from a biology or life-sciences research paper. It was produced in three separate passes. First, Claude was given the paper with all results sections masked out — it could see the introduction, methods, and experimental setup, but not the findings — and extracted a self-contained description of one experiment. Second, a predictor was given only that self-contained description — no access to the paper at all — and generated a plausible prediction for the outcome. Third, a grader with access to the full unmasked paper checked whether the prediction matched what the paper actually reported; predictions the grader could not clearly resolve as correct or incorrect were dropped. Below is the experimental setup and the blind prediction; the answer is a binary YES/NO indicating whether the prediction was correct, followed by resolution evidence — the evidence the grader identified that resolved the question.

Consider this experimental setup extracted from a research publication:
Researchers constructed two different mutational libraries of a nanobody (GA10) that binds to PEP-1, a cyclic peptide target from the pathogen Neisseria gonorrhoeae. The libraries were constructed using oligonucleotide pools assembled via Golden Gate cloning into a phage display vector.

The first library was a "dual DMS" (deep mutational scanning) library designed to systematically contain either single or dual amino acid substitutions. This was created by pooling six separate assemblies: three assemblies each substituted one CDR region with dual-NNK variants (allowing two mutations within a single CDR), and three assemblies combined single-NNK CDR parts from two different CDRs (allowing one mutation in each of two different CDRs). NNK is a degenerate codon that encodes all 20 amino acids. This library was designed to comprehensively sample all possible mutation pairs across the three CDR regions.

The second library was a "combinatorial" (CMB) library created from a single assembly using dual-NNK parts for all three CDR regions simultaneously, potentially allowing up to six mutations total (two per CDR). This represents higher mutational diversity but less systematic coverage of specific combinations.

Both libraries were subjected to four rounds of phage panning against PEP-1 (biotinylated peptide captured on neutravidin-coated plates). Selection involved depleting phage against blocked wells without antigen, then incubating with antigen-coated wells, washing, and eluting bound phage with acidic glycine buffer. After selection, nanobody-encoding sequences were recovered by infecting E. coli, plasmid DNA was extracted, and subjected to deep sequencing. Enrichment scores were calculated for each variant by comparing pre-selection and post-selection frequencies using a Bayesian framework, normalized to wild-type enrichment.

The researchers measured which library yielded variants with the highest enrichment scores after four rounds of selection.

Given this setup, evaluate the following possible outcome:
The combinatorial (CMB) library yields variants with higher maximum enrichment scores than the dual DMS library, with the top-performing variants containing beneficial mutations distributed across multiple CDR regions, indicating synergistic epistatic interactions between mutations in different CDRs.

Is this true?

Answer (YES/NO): NO